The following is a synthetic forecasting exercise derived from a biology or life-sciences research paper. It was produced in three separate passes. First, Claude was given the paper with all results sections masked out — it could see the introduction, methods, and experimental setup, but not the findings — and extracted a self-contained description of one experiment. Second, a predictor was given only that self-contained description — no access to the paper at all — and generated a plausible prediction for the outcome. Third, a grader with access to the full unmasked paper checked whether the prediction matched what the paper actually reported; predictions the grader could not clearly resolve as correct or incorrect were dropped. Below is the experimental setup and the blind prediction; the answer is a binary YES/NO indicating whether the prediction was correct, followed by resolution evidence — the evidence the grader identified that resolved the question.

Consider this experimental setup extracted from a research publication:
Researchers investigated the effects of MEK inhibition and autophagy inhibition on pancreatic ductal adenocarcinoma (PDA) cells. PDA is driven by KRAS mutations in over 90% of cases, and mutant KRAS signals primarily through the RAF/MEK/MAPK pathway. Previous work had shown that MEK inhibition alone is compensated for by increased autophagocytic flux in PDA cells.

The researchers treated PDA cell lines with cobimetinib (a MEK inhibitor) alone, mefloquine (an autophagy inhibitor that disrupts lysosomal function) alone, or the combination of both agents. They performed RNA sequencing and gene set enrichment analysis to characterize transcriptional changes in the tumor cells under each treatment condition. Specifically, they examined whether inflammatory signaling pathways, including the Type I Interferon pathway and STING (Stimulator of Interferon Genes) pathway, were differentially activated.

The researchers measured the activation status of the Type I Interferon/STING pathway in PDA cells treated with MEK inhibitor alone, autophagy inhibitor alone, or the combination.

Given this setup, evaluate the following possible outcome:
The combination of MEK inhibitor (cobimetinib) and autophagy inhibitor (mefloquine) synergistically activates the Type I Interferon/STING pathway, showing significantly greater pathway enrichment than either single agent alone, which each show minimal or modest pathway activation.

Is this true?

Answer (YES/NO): YES